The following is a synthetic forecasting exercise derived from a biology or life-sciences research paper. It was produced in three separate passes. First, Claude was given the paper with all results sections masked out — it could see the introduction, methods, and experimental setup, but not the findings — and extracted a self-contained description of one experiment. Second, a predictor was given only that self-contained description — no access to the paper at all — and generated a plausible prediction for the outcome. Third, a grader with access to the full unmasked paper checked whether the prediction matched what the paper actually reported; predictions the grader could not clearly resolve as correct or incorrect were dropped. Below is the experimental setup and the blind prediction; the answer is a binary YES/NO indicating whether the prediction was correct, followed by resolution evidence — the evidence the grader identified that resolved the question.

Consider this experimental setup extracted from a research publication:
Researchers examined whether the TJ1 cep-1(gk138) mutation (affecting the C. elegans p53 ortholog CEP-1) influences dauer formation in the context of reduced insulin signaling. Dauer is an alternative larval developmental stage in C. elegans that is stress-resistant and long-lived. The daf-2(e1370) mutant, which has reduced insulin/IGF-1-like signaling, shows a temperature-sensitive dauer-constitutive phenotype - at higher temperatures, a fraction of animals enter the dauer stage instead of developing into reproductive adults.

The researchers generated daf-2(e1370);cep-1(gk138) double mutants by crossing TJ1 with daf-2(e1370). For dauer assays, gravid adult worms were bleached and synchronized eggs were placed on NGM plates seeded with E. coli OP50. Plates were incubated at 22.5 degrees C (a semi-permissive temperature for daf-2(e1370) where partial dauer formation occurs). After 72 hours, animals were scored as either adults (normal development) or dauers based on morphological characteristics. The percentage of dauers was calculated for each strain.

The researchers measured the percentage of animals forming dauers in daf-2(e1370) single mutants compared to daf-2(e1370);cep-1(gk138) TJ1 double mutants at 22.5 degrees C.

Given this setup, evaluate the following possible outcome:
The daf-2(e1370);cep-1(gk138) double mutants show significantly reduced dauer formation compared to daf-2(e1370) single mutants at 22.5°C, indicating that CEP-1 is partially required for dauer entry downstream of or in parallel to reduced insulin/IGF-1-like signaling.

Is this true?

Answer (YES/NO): NO